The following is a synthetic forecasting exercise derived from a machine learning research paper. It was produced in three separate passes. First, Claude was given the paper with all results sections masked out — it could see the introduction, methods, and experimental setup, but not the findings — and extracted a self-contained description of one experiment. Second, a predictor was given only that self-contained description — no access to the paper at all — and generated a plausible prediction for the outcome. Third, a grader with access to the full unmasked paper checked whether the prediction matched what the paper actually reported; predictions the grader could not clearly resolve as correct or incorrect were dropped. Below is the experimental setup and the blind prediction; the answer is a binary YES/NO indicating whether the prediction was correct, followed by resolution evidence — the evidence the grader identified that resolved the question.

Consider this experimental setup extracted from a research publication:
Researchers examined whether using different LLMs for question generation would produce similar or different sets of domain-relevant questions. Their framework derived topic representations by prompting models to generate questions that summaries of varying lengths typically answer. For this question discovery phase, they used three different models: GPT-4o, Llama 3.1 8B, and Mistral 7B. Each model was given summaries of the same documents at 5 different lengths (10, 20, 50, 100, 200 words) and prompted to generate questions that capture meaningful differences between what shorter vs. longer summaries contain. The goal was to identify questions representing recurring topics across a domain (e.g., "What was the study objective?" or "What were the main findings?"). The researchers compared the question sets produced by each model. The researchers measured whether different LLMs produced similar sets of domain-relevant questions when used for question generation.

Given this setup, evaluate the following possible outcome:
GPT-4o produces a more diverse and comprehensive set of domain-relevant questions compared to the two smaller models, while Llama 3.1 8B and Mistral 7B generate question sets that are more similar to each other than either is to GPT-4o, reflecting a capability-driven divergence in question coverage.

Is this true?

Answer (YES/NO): NO